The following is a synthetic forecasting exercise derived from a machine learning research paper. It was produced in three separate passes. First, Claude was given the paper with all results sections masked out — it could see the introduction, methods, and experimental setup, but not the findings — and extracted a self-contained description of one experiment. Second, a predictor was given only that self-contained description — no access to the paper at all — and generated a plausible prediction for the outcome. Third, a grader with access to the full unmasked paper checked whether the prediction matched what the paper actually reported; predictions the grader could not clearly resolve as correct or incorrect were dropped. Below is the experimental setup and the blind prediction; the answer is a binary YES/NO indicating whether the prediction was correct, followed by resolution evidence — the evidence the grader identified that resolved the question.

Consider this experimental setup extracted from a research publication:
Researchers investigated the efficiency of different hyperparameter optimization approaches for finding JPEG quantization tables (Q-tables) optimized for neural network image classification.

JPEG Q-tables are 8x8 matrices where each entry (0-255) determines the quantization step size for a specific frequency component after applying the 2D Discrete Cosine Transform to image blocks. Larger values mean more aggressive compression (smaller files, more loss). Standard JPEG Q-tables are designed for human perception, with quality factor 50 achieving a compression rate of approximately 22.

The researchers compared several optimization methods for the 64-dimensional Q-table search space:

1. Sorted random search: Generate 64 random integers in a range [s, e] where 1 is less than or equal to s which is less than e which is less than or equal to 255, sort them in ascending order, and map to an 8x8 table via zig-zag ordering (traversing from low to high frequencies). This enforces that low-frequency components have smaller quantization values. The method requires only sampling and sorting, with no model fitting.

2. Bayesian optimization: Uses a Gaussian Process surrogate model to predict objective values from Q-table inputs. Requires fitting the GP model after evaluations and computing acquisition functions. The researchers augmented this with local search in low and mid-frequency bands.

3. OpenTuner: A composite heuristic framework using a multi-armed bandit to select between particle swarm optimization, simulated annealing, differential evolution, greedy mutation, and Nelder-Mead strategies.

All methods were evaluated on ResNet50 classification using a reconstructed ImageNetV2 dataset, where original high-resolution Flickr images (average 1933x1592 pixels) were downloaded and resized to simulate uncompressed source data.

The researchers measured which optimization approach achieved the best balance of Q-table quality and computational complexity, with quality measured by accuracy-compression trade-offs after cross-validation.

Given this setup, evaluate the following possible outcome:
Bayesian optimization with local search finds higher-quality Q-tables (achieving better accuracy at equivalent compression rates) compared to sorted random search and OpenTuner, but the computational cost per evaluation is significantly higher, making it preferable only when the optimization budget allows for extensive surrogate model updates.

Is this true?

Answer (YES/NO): NO